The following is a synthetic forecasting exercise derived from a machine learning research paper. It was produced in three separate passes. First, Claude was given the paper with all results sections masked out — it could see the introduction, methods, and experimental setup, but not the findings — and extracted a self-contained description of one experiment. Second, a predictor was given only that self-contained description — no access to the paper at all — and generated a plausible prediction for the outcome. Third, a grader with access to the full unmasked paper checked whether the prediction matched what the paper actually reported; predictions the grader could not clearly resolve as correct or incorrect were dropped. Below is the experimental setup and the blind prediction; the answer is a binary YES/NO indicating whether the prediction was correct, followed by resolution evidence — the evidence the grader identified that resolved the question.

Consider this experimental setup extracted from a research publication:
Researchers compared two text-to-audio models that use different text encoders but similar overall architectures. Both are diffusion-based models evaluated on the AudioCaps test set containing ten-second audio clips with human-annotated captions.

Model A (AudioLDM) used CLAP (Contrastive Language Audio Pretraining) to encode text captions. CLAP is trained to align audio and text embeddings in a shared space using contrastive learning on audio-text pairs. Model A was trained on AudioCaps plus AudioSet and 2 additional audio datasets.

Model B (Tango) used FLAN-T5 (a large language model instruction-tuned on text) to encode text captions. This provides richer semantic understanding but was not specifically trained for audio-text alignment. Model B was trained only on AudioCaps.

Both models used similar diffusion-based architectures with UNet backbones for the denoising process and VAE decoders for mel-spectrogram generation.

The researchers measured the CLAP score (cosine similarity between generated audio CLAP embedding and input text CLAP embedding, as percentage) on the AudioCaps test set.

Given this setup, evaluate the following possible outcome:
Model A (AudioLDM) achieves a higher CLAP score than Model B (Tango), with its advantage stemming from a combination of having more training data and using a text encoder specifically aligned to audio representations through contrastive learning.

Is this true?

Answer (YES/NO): NO